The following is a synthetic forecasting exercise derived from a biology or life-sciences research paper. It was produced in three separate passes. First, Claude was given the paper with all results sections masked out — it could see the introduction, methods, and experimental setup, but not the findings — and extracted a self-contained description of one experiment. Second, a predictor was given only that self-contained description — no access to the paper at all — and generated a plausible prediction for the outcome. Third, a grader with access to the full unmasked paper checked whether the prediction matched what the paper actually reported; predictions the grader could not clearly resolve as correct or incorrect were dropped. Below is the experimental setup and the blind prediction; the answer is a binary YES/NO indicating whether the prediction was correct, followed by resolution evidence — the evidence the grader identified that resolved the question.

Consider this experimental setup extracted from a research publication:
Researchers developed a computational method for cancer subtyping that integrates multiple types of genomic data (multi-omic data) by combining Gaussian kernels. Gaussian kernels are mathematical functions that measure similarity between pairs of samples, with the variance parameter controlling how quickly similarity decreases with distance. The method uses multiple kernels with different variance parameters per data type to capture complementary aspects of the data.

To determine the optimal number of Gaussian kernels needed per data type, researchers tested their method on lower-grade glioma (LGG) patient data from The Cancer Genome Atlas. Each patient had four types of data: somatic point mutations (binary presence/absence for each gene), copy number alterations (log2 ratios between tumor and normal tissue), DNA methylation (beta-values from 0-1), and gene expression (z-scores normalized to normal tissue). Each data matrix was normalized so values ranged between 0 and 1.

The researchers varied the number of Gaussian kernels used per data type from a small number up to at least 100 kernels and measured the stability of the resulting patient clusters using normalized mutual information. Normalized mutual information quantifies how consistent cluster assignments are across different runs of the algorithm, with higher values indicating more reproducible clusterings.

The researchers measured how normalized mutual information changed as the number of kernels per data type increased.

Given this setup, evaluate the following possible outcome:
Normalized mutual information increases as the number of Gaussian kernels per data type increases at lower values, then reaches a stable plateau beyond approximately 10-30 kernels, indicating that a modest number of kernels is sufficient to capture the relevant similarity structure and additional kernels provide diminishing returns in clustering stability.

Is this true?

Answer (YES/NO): NO